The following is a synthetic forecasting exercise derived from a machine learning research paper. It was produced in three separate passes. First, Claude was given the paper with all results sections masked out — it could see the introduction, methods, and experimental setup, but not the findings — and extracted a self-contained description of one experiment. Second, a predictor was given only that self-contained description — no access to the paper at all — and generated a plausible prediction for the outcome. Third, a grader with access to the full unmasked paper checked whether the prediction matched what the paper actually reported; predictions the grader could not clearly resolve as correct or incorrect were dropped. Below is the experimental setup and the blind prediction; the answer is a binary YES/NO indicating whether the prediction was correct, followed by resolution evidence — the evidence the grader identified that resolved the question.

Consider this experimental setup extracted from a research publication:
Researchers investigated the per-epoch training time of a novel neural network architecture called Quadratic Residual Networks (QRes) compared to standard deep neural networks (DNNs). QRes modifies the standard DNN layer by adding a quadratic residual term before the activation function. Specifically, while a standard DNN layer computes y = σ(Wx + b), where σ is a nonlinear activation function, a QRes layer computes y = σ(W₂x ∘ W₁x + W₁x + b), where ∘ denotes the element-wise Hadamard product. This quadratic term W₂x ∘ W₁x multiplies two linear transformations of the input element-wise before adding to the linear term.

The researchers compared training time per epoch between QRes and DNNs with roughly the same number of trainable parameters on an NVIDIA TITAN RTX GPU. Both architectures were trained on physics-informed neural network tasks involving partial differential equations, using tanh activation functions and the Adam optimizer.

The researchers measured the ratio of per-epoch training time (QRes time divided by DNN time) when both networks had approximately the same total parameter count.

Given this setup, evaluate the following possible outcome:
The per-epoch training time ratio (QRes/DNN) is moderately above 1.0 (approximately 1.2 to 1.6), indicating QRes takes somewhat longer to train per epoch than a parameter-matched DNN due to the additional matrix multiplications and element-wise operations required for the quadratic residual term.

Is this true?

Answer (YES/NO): NO